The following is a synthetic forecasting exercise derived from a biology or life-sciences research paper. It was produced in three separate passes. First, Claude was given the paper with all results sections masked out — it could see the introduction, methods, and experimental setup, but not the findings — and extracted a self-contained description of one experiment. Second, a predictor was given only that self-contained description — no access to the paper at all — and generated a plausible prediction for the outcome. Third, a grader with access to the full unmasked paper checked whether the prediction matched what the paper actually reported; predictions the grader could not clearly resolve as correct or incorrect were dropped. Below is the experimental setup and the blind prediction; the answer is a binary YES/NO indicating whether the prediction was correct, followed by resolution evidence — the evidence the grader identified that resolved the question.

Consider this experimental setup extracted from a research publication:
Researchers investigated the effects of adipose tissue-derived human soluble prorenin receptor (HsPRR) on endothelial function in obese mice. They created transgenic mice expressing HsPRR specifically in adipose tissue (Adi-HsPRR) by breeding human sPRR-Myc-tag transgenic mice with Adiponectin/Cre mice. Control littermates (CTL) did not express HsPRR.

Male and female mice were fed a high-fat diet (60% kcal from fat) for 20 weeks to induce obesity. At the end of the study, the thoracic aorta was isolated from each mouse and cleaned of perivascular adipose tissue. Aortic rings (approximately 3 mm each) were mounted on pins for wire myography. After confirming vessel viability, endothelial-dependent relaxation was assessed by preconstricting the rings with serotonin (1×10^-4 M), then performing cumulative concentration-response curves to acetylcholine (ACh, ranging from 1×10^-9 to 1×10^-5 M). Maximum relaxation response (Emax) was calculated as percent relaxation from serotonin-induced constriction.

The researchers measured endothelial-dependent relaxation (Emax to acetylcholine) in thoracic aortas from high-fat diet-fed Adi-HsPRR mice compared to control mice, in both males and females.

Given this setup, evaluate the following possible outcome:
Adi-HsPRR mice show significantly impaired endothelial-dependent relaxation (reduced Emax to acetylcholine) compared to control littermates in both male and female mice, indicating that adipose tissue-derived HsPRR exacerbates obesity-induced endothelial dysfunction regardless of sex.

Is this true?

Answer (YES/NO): NO